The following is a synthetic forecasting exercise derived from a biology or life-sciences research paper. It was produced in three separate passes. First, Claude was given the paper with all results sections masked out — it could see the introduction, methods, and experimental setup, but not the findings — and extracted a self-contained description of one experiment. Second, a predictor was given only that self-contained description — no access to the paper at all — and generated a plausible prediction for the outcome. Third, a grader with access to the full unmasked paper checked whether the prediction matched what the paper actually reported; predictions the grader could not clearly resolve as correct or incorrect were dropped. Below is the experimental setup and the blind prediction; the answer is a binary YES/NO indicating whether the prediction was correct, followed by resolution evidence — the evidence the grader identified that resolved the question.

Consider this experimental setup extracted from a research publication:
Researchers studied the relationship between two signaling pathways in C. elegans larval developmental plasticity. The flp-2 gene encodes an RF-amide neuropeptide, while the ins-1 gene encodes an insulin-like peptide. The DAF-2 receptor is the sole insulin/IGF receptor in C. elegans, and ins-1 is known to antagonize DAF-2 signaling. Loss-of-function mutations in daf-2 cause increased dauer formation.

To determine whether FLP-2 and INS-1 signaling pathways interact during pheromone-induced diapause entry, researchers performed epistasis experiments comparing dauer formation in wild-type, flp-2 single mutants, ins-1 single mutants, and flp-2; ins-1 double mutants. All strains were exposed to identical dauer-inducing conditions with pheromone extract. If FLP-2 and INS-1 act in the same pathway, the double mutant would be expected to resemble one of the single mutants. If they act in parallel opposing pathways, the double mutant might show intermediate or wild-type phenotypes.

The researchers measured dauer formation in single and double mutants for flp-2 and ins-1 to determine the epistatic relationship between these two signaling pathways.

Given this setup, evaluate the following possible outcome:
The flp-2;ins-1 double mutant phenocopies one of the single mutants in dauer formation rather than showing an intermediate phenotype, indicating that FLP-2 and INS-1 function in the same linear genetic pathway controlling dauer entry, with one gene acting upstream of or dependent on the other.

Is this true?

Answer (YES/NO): NO